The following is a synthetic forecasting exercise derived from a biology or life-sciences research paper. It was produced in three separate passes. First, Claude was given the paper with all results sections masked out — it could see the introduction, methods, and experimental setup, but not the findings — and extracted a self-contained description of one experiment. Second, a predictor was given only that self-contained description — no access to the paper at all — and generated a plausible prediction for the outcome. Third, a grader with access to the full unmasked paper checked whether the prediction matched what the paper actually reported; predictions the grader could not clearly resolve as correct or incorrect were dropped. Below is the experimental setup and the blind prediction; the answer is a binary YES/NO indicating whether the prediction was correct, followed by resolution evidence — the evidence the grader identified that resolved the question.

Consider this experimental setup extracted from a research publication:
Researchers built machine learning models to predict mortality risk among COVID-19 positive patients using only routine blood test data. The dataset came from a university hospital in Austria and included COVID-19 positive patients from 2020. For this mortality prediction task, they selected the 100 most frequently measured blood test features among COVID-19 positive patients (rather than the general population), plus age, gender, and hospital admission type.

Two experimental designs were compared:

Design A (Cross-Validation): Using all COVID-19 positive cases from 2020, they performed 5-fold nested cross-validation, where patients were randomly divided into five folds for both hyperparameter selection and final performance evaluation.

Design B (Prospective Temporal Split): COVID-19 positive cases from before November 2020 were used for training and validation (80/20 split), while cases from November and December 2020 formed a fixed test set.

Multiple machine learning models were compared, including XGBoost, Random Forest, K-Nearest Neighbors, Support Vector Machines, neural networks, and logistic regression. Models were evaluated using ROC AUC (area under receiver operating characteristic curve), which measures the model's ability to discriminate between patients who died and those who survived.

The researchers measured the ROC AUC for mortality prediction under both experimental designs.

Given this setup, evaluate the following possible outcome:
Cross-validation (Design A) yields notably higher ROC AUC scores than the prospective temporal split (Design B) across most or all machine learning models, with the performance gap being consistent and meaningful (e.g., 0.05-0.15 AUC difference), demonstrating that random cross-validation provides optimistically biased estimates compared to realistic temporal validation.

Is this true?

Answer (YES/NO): NO